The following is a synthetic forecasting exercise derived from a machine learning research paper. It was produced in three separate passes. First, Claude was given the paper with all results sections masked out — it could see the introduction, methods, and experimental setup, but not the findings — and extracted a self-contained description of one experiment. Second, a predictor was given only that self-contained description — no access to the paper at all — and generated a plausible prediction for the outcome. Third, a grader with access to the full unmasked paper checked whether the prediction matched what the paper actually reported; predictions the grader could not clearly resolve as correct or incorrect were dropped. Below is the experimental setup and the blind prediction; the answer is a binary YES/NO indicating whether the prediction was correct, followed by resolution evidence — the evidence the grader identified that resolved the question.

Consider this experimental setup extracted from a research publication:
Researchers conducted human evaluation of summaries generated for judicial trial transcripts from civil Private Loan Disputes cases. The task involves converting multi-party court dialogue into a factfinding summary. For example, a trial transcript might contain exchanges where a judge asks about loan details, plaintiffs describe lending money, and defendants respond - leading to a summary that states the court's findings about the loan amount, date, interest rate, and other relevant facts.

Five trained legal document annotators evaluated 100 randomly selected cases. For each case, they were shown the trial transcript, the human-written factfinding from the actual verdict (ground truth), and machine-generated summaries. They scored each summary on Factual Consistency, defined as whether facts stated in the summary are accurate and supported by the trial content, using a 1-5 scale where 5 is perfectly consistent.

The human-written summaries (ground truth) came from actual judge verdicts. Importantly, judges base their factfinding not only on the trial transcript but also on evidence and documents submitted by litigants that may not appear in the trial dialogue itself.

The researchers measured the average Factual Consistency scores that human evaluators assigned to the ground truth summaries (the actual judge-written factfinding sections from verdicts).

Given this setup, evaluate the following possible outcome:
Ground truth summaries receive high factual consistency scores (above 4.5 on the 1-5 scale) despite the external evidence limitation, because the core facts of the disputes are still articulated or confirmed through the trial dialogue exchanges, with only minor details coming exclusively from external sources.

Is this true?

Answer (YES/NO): NO